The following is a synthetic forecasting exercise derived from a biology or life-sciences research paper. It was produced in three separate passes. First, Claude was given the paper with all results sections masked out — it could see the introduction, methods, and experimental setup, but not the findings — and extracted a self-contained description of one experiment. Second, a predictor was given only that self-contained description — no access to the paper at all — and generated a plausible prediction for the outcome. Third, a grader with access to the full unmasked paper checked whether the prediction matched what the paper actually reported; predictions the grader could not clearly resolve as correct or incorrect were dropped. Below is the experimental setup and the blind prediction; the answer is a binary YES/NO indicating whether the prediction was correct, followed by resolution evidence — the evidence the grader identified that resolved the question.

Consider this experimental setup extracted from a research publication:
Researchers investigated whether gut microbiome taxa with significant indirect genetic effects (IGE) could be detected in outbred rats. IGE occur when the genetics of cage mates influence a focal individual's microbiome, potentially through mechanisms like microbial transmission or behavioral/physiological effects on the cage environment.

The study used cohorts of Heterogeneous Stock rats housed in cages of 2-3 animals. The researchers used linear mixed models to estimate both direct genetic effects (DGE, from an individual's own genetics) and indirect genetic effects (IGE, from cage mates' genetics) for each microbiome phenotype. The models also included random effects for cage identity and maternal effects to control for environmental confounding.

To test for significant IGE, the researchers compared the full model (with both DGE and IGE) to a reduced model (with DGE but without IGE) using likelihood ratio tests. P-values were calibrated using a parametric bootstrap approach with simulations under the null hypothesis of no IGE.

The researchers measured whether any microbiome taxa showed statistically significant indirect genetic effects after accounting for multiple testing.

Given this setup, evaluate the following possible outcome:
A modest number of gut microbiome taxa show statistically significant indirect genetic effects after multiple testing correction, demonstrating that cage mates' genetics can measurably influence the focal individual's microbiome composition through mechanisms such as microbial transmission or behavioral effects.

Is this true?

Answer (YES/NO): YES